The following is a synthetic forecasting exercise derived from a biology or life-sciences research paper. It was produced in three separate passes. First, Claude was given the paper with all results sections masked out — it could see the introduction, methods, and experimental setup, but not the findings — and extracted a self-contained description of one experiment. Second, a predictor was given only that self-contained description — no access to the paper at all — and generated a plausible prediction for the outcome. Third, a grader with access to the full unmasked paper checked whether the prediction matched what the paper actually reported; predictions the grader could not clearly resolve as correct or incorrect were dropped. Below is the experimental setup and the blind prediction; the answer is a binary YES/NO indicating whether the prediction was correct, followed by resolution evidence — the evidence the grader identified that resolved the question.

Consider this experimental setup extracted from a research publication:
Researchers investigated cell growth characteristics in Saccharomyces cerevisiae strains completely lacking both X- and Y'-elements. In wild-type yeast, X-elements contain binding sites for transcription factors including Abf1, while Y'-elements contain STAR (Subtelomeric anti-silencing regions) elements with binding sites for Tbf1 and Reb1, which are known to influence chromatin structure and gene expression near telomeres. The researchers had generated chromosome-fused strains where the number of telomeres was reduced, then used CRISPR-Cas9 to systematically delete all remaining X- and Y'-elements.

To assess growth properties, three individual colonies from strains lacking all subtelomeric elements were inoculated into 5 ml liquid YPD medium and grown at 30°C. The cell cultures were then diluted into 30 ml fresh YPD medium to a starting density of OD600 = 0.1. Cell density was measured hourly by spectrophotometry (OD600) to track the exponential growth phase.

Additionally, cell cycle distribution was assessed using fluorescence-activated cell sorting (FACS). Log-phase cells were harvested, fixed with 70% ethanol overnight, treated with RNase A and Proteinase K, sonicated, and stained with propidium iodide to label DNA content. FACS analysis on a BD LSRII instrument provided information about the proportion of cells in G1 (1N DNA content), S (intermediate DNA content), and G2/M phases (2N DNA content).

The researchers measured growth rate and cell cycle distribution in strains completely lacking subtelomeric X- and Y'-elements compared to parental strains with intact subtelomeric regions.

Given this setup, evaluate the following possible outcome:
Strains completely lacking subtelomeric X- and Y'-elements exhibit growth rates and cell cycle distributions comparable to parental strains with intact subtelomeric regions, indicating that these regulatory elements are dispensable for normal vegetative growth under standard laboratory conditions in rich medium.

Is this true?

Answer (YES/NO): YES